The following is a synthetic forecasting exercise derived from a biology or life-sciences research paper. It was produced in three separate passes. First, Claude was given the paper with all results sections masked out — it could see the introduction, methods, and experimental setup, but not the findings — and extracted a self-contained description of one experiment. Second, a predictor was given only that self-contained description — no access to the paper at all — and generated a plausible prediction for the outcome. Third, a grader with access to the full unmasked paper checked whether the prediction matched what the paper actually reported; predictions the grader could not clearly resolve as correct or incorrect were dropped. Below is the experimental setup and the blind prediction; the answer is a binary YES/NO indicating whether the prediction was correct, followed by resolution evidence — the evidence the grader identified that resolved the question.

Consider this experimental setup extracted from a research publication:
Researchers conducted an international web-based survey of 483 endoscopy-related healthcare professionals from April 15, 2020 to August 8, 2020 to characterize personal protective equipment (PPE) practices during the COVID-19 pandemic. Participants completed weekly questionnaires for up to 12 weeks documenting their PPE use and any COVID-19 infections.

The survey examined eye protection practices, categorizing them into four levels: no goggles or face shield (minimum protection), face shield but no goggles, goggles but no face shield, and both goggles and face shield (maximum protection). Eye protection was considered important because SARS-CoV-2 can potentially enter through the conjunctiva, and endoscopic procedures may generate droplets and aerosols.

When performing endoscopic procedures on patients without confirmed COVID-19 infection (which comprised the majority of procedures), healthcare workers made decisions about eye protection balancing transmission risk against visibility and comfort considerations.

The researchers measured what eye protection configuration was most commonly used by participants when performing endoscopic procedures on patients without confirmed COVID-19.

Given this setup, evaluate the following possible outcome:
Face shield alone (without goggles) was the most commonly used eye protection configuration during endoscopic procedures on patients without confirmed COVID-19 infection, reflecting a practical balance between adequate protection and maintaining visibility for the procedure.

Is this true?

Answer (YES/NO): NO